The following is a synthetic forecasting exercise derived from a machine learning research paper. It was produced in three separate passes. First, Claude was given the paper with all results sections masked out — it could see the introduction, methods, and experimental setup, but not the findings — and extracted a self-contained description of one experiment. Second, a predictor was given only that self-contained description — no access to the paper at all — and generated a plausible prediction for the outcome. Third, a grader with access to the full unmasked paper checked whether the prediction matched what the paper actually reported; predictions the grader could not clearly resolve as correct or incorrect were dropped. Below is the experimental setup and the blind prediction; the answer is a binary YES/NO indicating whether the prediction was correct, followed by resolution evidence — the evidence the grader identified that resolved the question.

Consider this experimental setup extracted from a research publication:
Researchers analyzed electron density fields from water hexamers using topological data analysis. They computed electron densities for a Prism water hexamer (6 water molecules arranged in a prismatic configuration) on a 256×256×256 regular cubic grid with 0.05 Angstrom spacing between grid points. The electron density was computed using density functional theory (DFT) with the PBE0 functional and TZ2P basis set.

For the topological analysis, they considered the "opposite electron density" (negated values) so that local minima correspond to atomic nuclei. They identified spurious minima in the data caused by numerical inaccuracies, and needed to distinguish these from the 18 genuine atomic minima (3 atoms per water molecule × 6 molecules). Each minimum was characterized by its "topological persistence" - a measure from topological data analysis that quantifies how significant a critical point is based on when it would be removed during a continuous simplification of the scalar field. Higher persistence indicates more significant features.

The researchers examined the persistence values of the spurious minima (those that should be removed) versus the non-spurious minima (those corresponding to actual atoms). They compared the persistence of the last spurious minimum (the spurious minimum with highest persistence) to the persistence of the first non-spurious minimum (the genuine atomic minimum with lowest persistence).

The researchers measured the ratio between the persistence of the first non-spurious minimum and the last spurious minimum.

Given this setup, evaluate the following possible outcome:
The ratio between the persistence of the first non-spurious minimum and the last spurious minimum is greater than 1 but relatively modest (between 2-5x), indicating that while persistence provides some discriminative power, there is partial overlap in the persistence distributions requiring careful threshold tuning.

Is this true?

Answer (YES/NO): NO